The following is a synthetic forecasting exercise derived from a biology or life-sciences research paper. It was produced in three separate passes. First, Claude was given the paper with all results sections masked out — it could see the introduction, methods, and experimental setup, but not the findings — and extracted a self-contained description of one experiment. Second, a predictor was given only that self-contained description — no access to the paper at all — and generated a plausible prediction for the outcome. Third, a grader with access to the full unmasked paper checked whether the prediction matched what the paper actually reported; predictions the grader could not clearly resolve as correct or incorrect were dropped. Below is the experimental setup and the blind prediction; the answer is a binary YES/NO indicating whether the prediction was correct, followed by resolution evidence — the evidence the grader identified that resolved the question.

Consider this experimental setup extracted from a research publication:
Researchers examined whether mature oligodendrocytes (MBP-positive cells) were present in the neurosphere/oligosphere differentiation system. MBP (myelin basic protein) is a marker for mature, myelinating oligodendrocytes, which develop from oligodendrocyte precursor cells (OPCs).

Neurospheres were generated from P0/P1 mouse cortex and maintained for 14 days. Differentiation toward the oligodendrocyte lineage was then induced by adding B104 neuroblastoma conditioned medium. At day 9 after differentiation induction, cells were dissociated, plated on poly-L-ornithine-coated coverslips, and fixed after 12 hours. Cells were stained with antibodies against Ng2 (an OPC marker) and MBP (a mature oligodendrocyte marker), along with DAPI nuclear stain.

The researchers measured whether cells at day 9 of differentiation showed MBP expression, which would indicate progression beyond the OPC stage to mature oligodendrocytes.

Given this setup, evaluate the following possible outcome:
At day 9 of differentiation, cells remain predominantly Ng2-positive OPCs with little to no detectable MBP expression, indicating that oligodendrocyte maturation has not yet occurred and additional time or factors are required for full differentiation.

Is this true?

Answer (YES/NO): YES